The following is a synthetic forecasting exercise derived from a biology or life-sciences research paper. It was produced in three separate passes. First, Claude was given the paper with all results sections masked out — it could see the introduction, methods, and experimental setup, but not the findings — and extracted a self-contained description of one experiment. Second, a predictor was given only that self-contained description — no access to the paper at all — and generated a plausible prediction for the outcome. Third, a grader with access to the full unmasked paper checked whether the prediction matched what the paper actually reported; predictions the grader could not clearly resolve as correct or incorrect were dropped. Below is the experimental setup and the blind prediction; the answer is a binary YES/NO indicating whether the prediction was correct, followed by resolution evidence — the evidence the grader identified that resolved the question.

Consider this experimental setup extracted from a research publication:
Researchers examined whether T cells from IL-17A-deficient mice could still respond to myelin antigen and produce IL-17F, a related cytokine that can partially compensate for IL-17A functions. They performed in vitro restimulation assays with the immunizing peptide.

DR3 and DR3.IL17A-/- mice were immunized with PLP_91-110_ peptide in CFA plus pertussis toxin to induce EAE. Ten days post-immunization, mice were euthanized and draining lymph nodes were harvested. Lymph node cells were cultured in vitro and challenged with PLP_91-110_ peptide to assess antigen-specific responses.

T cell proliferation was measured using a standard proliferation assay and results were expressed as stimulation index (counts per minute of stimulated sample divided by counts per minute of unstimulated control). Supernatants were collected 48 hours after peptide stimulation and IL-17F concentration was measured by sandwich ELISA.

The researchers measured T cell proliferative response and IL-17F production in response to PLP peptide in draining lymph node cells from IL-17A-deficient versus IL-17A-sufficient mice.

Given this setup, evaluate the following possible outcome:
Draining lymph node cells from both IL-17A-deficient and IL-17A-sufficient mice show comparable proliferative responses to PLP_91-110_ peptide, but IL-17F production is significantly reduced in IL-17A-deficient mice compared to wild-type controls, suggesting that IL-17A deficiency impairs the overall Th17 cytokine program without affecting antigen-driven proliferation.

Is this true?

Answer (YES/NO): NO